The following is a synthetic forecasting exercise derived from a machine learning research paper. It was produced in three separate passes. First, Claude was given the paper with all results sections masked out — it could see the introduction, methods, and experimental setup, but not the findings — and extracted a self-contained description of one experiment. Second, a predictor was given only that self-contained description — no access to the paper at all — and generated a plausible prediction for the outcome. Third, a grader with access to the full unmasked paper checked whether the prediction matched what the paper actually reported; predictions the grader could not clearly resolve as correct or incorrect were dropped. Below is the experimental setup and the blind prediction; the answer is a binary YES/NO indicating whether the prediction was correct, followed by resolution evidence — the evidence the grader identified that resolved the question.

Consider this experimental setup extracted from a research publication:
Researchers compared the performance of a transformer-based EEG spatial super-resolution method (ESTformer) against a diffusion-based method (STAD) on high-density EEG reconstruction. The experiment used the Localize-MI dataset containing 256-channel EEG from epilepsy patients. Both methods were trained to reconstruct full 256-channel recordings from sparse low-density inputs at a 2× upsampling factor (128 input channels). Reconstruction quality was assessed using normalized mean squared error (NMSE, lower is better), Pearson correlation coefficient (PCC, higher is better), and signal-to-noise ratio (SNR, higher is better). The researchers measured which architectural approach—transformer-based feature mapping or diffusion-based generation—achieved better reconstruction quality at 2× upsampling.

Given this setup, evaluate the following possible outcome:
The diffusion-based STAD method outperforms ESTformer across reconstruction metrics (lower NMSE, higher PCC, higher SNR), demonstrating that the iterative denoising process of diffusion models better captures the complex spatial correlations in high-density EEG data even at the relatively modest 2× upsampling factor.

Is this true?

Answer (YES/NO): YES